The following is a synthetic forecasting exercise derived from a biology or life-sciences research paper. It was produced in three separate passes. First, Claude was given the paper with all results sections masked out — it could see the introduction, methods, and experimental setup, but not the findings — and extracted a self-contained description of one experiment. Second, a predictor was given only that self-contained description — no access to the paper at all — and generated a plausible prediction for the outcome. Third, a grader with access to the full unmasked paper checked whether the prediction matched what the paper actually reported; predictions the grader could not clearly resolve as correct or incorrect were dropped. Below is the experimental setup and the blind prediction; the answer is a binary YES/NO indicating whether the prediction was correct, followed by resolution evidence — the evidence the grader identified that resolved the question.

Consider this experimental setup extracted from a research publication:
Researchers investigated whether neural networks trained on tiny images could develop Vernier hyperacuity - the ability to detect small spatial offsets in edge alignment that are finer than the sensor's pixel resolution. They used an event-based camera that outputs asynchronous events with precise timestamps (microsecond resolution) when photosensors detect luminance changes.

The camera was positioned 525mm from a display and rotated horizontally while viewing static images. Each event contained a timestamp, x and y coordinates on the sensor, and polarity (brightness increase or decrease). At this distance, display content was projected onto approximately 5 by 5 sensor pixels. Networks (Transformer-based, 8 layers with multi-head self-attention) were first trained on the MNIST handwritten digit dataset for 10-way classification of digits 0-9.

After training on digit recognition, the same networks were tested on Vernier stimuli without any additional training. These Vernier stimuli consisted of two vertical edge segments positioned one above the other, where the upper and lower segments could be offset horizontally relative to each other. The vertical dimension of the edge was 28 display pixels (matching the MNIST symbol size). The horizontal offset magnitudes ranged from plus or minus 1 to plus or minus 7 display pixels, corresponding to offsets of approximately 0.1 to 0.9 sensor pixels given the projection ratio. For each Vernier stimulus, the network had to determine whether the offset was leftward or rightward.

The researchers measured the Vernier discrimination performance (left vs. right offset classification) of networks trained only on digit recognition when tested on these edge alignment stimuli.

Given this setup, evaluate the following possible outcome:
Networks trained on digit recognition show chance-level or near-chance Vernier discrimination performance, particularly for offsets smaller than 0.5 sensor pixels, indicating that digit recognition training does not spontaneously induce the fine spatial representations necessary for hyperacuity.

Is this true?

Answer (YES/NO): NO